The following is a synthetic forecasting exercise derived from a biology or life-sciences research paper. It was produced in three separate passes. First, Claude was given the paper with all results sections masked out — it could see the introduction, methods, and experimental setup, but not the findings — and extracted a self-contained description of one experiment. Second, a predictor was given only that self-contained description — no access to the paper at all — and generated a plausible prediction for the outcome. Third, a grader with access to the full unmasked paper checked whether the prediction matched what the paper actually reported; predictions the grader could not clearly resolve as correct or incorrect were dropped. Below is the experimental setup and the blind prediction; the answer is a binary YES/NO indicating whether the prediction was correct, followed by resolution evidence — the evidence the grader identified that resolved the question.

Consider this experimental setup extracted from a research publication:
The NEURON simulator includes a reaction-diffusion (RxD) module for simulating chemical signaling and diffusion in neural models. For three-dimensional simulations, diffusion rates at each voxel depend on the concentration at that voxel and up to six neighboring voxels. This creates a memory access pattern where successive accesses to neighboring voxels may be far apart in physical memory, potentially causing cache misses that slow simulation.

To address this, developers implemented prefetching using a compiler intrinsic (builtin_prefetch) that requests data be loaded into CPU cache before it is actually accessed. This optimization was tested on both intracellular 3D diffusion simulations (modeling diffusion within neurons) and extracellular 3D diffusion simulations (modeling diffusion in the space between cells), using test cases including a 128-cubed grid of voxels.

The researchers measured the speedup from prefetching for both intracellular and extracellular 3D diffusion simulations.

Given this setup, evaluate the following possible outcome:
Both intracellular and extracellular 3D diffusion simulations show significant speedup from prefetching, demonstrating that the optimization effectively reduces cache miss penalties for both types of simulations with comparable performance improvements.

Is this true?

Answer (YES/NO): NO